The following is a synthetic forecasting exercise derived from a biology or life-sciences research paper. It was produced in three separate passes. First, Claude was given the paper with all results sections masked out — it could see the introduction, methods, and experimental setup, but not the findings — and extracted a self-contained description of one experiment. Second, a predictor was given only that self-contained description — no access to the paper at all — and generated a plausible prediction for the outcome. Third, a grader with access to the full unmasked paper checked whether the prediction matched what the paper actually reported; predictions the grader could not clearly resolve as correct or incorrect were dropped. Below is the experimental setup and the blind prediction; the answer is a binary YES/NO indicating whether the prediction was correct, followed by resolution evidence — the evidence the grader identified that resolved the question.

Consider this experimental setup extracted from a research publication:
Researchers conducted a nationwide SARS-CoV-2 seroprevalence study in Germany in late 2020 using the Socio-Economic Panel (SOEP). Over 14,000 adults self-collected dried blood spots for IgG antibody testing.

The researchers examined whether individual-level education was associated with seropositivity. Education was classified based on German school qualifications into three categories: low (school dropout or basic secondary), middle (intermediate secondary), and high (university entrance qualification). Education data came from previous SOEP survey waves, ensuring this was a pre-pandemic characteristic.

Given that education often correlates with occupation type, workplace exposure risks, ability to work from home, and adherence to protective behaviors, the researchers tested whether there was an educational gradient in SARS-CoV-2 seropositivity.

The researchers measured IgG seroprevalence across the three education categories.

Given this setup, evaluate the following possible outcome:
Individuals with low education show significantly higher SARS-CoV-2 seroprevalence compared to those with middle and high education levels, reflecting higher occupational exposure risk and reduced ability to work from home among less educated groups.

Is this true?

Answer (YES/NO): NO